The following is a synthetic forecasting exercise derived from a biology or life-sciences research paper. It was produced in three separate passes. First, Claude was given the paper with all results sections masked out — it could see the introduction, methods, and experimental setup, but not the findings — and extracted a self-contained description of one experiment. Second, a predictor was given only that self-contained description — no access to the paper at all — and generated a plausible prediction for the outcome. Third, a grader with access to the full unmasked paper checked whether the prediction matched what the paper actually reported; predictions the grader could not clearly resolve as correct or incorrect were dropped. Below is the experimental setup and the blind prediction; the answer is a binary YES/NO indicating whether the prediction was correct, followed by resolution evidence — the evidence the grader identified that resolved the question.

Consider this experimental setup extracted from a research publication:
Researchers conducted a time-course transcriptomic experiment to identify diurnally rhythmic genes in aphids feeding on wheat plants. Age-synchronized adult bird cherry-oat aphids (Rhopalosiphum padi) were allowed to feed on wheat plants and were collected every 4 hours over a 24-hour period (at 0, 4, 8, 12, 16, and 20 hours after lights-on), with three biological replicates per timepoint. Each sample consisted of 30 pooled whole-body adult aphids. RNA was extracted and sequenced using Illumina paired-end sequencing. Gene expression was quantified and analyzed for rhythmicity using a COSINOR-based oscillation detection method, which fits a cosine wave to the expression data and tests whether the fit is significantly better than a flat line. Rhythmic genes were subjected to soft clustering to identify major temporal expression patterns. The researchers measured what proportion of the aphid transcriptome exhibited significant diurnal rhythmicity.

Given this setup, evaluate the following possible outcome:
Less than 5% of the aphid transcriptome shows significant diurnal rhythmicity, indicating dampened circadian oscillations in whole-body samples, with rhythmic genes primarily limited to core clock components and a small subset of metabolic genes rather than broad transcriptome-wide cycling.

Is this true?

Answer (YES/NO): NO